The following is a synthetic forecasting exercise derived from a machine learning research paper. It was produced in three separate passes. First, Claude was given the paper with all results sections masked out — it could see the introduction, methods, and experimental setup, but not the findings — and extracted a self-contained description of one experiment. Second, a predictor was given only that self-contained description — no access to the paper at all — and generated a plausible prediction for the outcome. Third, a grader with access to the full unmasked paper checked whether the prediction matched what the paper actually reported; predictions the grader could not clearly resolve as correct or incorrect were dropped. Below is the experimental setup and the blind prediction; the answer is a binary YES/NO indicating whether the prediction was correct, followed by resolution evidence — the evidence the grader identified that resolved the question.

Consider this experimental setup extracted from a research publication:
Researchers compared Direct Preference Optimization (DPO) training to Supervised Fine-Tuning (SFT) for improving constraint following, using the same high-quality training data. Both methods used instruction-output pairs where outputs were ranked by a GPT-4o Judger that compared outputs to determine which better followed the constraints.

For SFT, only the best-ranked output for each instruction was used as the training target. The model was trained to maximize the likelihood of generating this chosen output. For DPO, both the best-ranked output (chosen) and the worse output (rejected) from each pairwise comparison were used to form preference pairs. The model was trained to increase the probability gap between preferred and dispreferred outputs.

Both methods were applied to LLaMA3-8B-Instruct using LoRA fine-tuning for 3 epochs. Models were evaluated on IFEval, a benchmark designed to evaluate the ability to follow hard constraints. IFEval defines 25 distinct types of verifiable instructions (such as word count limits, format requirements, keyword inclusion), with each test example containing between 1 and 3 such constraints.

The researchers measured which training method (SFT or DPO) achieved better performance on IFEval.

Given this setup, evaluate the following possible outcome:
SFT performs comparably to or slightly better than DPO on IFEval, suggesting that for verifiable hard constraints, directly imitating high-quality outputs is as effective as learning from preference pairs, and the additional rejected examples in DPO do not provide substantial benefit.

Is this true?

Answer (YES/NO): NO